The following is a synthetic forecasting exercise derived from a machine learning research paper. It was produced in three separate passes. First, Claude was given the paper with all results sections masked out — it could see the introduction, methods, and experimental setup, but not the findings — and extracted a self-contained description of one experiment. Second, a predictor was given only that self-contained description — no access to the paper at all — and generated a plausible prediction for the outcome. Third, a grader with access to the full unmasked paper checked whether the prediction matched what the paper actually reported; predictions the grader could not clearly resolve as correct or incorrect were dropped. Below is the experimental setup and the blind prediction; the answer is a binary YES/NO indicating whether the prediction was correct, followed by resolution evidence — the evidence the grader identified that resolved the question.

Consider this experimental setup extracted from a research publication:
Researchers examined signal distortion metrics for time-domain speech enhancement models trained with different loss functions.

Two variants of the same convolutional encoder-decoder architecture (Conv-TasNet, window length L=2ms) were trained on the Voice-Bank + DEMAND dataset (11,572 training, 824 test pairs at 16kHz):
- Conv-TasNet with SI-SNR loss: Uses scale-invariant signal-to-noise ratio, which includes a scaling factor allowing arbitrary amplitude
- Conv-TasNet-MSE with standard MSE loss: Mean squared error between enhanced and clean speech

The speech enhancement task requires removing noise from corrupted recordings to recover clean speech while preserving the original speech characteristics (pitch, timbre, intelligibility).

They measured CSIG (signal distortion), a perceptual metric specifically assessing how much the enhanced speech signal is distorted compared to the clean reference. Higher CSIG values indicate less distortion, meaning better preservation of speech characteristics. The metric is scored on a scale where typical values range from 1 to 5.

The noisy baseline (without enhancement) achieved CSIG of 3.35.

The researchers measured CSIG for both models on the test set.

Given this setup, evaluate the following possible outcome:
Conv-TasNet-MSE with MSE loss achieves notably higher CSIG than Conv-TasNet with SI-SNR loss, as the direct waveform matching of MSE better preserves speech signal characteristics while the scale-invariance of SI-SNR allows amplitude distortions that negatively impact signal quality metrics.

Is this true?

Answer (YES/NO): YES